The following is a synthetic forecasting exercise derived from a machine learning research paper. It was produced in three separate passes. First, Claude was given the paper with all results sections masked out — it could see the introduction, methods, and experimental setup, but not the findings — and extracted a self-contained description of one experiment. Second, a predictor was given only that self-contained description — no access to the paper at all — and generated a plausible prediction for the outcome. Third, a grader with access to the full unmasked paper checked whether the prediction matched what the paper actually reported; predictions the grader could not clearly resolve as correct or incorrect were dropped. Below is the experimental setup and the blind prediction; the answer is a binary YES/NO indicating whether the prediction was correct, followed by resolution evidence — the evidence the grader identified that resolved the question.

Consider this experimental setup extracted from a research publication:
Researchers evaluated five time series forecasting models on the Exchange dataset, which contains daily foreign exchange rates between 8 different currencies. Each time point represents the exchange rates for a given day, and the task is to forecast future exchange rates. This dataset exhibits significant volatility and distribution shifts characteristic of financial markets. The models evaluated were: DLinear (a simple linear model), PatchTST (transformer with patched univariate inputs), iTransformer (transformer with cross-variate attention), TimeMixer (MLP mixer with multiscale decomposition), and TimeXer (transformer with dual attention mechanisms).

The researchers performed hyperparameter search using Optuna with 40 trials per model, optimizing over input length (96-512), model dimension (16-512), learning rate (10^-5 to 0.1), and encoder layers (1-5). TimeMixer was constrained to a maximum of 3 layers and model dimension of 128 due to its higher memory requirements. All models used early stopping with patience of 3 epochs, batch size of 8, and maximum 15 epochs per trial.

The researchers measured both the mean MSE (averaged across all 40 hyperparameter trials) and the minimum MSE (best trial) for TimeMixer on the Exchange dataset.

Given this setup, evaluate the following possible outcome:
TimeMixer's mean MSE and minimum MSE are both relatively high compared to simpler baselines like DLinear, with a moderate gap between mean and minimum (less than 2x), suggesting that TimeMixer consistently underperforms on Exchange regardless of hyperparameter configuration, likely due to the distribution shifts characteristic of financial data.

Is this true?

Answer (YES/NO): NO